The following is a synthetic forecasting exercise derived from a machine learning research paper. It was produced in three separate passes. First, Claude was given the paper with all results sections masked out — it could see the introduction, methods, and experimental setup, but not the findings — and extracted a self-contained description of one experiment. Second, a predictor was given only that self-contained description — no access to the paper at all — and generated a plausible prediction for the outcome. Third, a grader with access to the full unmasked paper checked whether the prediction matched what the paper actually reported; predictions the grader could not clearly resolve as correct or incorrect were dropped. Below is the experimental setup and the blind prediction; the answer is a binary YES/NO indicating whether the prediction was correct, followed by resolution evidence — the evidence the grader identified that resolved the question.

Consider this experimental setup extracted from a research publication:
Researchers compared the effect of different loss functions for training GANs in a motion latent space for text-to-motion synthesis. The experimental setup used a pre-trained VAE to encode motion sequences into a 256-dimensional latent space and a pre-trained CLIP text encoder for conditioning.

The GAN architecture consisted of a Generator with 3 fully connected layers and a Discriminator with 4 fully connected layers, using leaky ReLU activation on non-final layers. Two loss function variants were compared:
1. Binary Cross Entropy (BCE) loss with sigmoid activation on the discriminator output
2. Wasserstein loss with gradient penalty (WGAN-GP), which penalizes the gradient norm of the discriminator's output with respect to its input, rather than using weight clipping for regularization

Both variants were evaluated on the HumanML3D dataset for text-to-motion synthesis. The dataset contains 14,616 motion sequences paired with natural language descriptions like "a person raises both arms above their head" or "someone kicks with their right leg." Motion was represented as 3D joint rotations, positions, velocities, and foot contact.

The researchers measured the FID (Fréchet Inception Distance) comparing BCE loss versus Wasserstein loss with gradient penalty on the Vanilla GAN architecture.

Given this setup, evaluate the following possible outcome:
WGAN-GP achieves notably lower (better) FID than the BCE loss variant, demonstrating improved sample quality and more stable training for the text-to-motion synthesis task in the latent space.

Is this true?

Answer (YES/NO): YES